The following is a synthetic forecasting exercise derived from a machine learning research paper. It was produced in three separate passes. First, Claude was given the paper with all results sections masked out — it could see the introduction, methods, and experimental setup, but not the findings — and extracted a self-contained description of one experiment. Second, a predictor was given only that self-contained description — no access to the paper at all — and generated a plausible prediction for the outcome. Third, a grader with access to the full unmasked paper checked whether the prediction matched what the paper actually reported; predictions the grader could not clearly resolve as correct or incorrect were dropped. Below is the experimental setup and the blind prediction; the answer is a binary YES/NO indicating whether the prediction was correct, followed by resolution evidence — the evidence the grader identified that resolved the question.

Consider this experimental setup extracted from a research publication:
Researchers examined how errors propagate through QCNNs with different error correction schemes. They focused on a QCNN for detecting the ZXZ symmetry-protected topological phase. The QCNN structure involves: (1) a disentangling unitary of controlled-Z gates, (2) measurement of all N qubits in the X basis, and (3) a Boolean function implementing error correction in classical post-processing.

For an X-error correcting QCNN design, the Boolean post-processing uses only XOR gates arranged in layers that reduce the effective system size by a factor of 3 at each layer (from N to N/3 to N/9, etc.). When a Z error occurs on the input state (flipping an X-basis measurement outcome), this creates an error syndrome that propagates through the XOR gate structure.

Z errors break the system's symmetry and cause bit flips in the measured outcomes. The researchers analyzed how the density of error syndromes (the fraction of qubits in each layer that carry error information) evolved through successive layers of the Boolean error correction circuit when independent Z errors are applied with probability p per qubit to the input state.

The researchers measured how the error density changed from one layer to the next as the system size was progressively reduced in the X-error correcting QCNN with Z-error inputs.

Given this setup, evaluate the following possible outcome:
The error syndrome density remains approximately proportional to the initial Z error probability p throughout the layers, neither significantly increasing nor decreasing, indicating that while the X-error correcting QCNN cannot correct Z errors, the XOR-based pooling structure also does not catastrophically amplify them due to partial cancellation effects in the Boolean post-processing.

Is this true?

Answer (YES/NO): NO